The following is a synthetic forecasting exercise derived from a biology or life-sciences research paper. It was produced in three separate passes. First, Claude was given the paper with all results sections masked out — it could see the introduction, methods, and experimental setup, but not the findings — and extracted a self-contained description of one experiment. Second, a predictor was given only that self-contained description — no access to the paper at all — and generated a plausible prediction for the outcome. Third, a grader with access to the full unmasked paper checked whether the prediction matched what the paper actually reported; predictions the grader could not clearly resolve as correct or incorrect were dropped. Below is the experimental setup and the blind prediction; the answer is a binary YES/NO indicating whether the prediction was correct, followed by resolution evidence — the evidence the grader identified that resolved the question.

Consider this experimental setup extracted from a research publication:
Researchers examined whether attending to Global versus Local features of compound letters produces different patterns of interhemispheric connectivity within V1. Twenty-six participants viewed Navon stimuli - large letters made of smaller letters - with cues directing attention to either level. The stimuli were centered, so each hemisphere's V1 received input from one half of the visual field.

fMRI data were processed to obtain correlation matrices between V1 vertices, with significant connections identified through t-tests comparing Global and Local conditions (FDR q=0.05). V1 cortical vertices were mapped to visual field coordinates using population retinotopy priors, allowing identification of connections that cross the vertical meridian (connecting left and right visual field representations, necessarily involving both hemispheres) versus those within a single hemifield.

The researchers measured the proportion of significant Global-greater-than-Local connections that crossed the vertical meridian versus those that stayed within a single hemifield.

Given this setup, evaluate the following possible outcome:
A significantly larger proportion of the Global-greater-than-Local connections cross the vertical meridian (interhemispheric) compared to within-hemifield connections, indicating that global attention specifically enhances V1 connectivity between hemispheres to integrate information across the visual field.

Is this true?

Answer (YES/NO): YES